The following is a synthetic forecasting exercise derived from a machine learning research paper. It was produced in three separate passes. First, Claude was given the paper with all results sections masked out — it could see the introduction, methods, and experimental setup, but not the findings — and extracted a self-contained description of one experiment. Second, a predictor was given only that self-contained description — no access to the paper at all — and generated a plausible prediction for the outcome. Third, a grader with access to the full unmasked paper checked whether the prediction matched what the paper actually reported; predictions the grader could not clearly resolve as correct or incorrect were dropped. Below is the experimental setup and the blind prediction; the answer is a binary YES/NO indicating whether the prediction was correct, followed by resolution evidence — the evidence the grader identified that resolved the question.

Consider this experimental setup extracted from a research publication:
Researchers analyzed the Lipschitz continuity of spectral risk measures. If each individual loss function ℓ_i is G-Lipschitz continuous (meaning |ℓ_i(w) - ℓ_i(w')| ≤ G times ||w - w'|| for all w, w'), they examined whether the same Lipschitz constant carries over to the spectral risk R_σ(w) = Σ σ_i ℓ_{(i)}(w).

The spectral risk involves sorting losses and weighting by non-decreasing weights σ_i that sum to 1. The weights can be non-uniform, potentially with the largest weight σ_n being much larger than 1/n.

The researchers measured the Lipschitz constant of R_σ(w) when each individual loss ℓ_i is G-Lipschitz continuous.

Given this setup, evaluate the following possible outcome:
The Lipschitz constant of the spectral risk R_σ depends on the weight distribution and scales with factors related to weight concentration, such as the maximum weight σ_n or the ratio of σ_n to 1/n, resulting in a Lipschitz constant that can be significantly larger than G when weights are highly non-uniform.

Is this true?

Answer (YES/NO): NO